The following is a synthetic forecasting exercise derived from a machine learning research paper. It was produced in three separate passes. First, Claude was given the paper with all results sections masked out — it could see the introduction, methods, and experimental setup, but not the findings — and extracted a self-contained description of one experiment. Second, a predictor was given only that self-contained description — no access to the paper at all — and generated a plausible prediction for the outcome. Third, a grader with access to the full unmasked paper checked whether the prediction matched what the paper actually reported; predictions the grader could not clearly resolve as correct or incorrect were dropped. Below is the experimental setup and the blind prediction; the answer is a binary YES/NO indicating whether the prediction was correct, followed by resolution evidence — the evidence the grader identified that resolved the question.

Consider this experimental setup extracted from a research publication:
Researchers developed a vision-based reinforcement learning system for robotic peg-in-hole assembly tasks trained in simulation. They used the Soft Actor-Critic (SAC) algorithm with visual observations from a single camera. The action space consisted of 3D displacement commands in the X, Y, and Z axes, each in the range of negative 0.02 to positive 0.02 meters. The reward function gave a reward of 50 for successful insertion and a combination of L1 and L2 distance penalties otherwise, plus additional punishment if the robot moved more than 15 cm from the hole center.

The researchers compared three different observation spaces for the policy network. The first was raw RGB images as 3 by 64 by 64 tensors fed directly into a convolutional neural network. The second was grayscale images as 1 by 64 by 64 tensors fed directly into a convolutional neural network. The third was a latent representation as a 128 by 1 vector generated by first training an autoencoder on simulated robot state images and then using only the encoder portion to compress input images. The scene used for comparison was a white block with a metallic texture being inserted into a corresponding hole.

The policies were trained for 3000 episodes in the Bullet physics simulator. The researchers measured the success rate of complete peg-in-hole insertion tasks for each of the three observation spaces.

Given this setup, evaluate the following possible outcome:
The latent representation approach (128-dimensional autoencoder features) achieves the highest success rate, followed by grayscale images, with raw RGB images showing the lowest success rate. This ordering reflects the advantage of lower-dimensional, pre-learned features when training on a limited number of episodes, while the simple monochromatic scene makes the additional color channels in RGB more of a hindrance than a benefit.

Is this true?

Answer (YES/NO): NO